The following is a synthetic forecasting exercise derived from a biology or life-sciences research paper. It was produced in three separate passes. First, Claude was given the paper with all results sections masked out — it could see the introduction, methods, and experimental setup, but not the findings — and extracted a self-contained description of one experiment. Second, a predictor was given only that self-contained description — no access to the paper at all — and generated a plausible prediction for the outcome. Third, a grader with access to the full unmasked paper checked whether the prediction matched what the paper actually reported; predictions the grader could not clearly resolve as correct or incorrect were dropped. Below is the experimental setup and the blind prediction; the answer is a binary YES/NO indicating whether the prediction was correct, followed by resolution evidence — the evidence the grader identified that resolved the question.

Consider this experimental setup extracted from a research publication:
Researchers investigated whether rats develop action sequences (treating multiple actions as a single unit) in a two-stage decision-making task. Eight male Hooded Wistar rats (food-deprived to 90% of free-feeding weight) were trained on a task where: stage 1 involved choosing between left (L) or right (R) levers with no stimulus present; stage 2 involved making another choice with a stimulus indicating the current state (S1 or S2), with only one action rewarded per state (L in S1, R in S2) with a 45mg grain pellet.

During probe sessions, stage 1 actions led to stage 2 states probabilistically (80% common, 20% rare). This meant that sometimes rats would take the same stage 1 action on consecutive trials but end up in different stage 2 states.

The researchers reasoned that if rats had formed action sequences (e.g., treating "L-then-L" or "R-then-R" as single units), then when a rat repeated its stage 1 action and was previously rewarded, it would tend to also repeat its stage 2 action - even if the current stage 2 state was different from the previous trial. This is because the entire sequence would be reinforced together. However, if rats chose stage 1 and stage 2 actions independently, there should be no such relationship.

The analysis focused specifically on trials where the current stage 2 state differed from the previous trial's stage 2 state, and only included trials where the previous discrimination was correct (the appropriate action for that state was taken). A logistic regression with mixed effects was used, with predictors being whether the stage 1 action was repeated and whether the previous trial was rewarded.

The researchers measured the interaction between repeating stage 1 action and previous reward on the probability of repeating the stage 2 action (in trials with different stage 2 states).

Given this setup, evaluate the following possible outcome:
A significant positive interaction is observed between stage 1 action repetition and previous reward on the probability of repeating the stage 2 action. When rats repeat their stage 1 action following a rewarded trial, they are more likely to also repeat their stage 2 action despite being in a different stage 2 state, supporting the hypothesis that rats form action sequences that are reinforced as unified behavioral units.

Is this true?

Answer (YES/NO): YES